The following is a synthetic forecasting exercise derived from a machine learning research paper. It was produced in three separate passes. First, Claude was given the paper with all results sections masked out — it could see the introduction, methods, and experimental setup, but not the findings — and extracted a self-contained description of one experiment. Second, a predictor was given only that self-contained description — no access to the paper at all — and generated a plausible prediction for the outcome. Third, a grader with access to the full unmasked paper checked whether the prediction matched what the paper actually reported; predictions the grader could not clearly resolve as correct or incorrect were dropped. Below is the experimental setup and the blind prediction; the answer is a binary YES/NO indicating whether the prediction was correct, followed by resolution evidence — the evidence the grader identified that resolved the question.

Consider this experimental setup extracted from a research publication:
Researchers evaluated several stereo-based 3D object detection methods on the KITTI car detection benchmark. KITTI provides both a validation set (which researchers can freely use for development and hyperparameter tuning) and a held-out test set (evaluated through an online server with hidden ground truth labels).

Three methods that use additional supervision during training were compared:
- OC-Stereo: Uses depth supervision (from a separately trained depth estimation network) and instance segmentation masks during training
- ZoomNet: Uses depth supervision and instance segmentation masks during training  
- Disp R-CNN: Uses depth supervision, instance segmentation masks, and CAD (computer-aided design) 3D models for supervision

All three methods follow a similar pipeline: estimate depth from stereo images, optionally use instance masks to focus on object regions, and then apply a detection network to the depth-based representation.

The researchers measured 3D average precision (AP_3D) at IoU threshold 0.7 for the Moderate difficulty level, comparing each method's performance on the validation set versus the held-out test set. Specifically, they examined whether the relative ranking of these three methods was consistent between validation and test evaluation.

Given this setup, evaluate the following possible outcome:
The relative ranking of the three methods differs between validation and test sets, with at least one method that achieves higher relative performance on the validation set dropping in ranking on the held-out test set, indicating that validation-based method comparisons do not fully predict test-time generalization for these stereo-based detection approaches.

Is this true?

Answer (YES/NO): YES